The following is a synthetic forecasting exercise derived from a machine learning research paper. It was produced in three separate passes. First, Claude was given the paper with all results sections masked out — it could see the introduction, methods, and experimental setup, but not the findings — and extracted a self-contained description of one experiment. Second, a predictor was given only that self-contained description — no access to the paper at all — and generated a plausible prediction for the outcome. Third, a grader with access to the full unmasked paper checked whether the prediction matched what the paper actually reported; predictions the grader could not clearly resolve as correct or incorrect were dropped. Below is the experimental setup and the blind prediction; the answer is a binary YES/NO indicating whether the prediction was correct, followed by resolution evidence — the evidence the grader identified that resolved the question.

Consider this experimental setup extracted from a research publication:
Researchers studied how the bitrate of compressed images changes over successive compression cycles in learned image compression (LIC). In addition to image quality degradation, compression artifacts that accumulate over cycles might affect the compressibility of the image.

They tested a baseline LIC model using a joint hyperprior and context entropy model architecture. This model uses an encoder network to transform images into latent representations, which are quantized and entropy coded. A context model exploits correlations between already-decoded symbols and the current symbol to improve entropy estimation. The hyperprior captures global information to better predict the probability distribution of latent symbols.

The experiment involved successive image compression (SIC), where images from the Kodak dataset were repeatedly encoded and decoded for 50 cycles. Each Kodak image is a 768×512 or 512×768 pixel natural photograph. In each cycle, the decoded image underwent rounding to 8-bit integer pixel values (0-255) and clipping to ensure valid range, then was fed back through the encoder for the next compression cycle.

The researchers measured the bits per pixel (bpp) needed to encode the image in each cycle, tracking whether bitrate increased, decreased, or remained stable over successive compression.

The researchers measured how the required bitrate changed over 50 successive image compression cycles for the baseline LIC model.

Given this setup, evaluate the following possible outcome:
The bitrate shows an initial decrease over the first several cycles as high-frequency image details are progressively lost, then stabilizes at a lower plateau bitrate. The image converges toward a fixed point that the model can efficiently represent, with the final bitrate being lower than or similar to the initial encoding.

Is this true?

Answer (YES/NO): NO